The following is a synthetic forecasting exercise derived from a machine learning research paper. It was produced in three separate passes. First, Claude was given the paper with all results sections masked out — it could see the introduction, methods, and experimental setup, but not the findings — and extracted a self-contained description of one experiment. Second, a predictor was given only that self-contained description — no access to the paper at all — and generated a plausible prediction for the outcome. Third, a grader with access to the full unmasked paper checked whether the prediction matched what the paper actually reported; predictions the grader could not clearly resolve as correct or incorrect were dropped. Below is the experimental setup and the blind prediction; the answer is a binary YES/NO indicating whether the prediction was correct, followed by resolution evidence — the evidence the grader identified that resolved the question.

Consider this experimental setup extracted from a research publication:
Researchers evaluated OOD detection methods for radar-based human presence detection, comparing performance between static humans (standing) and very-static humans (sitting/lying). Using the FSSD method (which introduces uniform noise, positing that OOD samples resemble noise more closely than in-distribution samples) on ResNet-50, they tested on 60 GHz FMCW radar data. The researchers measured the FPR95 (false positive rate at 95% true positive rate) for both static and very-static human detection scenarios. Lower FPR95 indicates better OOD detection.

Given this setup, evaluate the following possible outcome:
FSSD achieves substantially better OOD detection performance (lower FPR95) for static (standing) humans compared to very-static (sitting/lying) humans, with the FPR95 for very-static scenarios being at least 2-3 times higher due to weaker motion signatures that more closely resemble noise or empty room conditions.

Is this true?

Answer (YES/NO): NO